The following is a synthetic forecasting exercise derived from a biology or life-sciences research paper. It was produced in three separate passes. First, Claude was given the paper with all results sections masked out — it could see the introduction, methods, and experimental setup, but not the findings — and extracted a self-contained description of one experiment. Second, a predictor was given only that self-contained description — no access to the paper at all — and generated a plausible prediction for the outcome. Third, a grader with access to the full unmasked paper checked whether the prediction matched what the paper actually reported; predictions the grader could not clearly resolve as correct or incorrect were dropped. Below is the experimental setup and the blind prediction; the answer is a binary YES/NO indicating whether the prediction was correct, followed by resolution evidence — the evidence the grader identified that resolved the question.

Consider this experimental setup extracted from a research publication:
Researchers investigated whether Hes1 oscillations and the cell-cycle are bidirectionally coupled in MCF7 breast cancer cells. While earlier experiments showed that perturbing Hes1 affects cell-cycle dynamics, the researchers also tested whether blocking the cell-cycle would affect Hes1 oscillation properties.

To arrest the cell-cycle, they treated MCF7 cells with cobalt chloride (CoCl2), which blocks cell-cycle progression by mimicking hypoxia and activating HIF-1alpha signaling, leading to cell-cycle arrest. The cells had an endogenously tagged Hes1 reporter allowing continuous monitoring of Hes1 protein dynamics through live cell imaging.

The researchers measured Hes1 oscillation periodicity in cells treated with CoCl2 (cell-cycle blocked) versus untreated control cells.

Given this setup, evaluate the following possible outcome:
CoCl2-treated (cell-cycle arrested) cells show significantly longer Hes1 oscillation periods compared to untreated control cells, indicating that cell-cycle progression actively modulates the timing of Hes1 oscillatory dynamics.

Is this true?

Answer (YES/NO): YES